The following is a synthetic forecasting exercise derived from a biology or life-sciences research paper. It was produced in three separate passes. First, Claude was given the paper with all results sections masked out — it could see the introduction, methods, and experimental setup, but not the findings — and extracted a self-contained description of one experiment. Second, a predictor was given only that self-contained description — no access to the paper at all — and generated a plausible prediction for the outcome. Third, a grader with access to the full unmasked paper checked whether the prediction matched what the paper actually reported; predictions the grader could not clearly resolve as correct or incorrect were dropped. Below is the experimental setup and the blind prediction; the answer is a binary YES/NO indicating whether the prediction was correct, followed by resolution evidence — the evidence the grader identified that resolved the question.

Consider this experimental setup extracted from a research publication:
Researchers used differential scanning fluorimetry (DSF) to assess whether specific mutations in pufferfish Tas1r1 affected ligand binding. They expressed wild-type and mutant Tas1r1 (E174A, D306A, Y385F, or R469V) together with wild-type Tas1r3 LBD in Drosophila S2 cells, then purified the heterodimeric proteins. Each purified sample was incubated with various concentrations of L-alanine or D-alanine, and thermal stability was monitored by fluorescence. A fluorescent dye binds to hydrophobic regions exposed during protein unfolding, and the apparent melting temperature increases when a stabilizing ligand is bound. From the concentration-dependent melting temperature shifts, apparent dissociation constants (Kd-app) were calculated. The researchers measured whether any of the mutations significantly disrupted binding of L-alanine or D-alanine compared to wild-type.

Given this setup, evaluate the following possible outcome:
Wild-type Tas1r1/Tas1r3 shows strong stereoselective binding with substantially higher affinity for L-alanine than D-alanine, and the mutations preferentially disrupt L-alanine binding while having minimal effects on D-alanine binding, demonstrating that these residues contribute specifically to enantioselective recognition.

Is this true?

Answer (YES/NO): NO